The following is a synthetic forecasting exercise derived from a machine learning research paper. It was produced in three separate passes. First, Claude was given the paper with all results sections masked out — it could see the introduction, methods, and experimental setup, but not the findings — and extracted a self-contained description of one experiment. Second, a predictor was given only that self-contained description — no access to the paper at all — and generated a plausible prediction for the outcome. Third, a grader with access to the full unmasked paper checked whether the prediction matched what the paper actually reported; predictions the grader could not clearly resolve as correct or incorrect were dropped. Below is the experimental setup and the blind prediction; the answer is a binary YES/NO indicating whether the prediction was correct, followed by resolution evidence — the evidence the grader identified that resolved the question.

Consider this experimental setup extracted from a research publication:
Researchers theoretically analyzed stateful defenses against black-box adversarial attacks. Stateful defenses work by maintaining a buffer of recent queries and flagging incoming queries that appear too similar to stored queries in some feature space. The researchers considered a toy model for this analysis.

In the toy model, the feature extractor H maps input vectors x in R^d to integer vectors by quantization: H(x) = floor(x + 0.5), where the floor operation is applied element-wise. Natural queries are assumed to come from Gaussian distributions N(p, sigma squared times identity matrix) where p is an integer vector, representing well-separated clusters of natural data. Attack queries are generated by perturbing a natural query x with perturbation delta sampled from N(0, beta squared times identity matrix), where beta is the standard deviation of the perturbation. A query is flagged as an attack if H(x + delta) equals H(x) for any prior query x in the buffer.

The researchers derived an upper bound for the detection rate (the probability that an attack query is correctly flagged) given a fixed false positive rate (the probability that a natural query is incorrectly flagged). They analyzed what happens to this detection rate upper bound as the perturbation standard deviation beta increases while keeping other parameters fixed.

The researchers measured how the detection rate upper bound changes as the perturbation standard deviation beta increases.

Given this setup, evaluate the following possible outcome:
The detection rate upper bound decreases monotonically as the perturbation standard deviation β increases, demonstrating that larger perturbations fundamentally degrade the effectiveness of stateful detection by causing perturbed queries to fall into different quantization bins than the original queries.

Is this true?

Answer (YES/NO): YES